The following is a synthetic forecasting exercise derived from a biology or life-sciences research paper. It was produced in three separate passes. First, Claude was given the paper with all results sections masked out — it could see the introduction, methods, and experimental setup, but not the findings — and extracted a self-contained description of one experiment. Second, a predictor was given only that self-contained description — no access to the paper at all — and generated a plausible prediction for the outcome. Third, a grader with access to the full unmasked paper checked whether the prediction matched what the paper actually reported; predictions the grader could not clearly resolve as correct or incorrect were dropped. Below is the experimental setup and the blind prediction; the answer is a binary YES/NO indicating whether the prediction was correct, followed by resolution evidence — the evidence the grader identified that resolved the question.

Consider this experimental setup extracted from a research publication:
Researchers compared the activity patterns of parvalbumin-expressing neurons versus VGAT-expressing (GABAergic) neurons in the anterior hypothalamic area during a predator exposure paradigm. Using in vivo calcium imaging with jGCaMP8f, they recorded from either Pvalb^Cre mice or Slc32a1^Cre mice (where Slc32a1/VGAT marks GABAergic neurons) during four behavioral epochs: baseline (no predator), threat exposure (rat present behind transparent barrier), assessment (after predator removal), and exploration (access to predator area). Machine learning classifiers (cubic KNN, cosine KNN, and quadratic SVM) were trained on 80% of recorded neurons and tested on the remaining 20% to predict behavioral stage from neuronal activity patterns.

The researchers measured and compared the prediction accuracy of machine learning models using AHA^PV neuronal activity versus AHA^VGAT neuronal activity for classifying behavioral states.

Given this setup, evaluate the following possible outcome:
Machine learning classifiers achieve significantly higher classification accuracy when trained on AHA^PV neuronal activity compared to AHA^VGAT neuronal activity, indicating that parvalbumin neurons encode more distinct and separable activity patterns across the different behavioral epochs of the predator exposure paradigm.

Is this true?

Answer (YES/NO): NO